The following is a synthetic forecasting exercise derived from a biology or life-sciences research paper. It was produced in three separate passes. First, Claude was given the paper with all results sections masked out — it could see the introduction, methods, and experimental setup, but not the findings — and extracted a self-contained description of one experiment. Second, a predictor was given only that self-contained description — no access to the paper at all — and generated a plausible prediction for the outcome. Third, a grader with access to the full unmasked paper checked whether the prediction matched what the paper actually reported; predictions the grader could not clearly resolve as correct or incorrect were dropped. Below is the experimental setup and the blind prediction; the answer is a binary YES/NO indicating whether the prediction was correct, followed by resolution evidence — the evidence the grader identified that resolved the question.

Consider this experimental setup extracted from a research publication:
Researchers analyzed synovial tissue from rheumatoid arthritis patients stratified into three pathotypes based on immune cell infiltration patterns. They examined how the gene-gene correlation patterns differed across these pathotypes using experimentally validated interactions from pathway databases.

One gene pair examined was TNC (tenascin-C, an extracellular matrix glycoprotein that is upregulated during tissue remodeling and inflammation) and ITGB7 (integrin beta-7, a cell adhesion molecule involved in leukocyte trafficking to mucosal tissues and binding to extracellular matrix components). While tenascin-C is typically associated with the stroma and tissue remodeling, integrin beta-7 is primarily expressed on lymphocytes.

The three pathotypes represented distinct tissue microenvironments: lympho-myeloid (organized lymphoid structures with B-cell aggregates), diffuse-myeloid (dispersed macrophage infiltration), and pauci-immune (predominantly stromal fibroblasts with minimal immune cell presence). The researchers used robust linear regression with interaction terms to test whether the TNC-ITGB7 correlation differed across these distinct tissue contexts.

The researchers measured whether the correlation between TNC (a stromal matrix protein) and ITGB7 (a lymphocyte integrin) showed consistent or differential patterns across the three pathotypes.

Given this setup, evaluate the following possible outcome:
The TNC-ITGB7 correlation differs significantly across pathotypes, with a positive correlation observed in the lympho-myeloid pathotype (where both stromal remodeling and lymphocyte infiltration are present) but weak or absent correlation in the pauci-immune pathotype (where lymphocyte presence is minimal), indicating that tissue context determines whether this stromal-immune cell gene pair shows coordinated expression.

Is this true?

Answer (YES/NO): YES